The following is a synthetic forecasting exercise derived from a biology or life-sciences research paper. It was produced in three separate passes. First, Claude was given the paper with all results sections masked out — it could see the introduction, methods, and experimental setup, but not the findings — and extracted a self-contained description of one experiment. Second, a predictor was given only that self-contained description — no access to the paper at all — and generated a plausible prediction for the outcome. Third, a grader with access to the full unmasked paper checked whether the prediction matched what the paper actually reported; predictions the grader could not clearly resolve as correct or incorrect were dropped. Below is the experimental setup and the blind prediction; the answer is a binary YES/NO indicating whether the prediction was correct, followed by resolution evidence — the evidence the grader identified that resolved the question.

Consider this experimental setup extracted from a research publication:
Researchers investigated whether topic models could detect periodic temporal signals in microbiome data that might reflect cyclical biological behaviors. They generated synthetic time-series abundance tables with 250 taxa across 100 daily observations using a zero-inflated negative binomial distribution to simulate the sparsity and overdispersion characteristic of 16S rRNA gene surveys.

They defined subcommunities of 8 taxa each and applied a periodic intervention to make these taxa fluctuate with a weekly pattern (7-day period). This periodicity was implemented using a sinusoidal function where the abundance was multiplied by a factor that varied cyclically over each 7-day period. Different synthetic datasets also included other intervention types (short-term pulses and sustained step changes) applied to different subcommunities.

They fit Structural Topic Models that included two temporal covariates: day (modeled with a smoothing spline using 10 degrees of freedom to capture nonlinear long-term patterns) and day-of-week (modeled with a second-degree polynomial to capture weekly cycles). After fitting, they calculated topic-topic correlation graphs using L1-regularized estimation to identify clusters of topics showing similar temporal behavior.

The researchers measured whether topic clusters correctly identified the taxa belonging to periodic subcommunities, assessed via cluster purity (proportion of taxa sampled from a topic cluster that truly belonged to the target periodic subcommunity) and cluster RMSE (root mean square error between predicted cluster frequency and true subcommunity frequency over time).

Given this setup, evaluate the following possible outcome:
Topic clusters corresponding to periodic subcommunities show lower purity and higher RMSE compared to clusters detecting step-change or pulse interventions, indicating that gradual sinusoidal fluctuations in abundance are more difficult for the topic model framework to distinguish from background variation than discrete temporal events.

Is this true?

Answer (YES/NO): NO